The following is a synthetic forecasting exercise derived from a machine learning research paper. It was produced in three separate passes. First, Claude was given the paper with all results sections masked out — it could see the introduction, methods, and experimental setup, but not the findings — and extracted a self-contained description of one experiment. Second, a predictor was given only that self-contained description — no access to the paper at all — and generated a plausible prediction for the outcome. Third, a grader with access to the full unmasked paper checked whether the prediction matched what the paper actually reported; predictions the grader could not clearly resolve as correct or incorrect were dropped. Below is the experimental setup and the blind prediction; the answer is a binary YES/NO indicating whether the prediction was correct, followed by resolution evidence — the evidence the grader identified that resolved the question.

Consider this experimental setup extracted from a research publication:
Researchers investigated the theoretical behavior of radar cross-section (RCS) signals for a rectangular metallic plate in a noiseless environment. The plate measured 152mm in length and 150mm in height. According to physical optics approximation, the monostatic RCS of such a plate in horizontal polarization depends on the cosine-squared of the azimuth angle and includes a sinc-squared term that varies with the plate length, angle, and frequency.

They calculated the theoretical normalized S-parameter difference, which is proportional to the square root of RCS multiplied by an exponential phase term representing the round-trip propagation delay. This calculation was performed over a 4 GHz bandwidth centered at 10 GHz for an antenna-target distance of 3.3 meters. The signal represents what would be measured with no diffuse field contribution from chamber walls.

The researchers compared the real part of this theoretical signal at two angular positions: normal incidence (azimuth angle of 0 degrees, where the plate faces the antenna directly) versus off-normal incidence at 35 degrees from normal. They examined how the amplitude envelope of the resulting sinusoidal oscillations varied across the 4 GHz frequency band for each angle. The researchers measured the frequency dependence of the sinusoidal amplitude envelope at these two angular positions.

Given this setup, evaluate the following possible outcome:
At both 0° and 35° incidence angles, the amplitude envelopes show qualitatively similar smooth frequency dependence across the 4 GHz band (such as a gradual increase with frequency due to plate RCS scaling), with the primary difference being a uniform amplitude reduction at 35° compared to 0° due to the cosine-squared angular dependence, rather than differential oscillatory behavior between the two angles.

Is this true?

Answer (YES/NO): NO